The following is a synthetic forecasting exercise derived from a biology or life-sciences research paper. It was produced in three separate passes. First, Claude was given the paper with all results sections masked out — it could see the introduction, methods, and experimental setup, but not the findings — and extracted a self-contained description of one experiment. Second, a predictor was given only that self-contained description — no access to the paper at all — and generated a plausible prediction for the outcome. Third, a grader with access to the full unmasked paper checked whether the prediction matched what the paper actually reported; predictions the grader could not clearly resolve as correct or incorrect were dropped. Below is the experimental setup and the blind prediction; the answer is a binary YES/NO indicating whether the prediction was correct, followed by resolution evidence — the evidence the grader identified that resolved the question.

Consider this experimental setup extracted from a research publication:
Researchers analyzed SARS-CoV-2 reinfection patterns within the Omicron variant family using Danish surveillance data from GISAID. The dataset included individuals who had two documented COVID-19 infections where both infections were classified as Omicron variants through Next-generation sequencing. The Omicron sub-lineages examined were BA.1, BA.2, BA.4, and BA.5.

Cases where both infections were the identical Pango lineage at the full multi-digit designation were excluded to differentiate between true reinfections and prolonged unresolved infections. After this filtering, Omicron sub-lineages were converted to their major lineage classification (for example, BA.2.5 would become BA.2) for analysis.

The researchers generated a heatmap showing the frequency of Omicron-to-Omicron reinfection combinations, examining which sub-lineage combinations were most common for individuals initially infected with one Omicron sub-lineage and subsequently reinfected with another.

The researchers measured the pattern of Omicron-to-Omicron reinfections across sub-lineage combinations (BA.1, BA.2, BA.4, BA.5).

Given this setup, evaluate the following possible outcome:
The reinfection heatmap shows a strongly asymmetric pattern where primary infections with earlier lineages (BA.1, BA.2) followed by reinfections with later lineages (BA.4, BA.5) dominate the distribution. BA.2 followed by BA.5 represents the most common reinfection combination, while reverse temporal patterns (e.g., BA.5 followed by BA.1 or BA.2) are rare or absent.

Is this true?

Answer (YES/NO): NO